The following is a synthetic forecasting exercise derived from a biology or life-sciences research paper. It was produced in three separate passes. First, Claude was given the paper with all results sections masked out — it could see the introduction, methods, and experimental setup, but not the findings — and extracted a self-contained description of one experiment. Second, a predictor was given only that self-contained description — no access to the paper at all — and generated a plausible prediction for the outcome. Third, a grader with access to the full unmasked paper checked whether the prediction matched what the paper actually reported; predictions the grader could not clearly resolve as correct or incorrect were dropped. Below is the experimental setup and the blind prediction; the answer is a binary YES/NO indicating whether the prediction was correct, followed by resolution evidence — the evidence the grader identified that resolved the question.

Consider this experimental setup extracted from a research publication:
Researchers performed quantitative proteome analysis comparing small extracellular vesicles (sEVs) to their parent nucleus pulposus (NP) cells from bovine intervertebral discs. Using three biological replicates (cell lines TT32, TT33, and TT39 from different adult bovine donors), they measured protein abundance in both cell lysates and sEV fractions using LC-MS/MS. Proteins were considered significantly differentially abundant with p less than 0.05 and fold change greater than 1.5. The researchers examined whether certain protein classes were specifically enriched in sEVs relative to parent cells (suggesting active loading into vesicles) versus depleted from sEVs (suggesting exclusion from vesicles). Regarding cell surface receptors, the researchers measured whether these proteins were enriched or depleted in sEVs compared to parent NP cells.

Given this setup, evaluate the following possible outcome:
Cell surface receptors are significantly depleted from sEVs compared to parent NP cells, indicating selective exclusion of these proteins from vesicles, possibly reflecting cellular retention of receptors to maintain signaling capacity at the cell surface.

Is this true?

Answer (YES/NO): NO